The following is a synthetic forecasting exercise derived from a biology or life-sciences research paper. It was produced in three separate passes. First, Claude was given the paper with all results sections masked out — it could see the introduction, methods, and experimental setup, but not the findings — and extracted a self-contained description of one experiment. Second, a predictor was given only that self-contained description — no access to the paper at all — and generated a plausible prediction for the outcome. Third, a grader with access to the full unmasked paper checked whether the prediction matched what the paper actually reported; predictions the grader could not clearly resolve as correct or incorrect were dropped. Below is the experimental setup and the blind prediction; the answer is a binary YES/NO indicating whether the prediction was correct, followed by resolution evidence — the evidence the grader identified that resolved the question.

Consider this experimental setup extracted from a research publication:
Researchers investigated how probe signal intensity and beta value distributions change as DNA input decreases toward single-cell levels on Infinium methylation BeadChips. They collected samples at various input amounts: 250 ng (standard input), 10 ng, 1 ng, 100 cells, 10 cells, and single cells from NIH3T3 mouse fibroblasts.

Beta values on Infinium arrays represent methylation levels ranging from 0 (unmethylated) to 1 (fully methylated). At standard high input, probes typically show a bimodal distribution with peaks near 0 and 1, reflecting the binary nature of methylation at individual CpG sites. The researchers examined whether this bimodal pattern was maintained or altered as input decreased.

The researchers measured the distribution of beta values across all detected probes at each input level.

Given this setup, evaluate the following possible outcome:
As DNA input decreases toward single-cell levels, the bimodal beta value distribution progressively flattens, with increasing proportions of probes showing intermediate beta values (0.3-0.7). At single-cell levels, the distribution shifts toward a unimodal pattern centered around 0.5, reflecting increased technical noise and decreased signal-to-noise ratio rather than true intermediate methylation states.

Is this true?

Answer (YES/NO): NO